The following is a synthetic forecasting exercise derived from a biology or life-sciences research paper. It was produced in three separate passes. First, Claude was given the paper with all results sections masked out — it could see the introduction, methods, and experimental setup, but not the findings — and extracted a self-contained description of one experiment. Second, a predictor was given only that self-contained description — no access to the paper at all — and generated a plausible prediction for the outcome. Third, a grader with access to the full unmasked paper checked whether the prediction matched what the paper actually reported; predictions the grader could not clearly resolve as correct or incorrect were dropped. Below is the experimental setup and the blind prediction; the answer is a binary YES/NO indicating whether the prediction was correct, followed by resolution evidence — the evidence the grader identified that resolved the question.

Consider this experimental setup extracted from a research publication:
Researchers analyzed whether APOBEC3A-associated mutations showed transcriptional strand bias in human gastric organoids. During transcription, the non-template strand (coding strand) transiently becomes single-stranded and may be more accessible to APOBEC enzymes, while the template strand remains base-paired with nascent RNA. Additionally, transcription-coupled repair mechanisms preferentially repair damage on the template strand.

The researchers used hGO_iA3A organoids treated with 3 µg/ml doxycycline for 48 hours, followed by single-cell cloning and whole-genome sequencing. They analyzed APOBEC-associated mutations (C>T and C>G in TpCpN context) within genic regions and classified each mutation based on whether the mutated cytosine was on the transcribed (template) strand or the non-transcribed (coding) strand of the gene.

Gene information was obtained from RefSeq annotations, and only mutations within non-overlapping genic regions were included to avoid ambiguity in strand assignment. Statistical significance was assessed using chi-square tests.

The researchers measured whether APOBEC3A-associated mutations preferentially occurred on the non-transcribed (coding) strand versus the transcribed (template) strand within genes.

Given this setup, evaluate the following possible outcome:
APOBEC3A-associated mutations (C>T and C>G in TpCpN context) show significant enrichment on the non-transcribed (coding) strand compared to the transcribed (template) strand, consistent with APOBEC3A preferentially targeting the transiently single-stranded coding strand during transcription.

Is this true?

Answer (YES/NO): YES